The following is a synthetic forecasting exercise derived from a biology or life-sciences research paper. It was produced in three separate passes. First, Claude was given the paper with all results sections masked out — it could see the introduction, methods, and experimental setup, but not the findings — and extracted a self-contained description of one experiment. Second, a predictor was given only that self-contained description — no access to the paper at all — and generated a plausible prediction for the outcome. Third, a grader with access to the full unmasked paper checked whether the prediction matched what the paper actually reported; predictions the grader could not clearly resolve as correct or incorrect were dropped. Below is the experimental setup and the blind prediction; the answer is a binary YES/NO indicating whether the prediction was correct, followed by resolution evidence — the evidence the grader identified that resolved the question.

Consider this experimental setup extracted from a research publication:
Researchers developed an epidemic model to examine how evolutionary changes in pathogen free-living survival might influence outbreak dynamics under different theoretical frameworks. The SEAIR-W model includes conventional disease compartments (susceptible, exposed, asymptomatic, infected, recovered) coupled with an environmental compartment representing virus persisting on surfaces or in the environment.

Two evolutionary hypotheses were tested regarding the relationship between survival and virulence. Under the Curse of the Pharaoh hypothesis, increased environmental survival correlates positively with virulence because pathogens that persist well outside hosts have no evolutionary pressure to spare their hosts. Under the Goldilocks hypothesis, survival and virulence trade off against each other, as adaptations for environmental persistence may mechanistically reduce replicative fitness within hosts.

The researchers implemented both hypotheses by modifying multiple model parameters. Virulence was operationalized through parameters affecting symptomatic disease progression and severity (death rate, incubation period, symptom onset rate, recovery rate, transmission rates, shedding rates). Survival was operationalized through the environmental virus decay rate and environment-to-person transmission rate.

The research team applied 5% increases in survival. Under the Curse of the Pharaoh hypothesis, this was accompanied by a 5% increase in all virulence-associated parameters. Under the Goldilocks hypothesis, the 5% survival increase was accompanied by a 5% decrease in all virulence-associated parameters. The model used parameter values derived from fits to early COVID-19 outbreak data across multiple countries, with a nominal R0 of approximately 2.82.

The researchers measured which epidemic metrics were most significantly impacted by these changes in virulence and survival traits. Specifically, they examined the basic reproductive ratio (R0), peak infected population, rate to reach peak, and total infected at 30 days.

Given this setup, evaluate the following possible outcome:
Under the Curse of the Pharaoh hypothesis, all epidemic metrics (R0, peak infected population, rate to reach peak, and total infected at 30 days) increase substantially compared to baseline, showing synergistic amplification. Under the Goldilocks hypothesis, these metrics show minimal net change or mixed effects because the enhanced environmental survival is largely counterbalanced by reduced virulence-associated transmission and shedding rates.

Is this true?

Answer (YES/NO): NO